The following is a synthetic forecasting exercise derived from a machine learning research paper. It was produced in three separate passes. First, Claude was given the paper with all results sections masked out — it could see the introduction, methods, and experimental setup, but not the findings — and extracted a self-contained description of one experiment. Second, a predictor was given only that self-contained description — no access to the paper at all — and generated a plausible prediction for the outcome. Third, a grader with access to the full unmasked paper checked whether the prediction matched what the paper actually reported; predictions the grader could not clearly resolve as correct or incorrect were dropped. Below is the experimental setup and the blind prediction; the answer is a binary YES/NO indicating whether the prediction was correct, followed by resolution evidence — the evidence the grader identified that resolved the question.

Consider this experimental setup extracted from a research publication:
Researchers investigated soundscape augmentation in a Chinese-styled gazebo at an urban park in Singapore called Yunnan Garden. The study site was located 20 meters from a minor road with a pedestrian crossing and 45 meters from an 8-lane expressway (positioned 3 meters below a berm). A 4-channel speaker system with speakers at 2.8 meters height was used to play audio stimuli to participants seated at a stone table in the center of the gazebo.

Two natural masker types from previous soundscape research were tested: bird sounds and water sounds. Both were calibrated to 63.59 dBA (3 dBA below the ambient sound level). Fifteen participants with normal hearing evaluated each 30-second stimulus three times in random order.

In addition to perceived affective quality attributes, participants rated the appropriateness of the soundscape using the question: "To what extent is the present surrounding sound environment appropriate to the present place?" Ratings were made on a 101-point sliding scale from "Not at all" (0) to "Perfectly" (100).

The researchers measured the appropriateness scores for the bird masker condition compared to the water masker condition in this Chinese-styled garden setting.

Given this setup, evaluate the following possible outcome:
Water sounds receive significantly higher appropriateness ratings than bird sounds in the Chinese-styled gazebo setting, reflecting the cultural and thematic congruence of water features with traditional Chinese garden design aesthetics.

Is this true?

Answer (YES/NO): NO